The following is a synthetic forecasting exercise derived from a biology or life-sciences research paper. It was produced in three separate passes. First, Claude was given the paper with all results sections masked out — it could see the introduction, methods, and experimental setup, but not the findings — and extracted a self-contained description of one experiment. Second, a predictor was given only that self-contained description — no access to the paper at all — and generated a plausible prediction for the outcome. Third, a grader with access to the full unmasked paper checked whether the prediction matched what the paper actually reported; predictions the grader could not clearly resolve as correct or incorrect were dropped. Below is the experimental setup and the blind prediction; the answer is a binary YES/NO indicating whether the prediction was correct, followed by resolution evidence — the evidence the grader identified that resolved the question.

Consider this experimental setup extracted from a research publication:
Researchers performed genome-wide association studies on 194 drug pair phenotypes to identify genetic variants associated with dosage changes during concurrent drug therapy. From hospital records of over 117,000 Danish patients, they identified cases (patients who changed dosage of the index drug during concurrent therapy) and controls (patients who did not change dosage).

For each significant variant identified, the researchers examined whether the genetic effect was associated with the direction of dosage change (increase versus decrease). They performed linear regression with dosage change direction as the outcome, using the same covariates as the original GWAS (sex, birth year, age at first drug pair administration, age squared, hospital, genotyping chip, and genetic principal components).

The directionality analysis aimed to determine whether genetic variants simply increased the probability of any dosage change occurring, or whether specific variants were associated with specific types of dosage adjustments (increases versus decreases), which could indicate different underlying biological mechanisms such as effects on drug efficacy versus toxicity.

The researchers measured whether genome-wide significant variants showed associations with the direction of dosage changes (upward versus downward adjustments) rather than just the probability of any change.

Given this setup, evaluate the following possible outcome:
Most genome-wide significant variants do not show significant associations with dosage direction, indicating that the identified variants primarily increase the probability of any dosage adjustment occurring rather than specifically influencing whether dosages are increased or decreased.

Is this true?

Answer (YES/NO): NO